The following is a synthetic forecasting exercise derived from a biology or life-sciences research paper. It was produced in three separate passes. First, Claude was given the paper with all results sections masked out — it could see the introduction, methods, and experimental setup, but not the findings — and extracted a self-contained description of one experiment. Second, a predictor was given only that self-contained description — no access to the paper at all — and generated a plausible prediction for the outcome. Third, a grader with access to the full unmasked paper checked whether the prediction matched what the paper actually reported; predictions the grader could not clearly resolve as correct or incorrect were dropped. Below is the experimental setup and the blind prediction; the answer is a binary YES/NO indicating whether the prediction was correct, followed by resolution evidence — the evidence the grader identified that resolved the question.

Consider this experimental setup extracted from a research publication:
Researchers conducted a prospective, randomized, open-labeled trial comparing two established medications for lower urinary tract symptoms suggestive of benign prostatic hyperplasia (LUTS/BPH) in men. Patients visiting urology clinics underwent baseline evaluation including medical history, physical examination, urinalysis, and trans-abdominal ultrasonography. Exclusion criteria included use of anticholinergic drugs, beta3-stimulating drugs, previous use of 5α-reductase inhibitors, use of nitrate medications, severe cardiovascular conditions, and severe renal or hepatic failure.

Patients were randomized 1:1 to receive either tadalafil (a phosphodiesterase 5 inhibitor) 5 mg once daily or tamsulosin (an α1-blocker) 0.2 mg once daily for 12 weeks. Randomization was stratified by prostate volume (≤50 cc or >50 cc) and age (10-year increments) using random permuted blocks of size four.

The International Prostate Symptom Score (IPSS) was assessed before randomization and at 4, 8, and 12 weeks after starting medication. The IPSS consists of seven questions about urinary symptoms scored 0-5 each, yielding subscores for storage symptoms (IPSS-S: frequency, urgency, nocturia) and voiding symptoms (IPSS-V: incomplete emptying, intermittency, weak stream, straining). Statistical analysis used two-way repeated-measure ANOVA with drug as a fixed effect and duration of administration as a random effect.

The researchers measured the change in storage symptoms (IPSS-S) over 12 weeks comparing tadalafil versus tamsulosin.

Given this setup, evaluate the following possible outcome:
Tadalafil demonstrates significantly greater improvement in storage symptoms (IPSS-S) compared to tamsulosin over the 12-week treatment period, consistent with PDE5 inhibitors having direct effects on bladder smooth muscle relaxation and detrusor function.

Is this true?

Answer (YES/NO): NO